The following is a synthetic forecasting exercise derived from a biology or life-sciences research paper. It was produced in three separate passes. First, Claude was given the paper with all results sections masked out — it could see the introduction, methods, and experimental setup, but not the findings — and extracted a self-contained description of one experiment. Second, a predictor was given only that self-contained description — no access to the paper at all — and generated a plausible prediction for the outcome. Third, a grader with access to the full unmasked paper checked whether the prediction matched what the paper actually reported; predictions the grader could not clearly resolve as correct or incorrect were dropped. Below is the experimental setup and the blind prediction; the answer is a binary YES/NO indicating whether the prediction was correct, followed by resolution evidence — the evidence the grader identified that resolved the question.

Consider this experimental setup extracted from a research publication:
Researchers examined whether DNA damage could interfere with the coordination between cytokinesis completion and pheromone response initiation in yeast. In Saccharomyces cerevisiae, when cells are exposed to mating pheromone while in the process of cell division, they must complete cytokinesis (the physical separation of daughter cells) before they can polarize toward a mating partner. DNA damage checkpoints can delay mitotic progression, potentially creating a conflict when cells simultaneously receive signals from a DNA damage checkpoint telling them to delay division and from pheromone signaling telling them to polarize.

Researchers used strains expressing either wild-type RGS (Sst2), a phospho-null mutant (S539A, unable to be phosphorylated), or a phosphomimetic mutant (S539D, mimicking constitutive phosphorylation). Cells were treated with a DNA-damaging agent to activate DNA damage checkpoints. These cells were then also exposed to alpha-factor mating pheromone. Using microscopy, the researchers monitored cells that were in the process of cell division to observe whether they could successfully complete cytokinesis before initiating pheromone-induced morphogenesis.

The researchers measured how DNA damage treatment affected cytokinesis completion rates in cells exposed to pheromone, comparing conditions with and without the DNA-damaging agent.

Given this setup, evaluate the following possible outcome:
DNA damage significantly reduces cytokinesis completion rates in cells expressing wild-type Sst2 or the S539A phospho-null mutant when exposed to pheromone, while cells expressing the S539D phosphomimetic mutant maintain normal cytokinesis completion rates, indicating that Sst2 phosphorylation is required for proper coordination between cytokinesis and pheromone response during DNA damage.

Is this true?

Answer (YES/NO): NO